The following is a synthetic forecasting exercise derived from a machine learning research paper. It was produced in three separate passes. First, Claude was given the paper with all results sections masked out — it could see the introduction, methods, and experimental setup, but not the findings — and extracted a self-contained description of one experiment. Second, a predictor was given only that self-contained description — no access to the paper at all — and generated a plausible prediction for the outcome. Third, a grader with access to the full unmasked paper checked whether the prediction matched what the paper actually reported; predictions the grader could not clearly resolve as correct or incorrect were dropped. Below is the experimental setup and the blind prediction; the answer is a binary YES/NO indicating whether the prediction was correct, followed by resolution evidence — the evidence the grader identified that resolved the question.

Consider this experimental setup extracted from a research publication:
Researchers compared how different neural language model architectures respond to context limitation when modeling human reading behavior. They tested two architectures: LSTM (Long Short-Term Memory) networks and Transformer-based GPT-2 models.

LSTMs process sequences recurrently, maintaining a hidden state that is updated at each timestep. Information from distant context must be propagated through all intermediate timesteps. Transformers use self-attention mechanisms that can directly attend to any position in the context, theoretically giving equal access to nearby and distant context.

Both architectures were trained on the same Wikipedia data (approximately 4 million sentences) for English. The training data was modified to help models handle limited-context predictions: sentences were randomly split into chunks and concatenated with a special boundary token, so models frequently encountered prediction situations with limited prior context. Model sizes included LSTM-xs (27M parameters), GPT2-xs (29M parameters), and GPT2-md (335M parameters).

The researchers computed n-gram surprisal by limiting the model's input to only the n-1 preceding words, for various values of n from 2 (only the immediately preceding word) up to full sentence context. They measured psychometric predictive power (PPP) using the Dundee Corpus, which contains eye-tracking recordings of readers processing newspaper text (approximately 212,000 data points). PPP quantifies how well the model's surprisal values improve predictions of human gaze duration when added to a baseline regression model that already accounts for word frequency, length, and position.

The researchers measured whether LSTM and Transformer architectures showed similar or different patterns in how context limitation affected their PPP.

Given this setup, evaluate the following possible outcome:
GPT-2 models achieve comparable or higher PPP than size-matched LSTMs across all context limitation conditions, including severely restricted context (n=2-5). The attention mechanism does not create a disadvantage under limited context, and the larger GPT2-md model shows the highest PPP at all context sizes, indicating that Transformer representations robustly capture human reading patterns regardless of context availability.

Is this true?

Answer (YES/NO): NO